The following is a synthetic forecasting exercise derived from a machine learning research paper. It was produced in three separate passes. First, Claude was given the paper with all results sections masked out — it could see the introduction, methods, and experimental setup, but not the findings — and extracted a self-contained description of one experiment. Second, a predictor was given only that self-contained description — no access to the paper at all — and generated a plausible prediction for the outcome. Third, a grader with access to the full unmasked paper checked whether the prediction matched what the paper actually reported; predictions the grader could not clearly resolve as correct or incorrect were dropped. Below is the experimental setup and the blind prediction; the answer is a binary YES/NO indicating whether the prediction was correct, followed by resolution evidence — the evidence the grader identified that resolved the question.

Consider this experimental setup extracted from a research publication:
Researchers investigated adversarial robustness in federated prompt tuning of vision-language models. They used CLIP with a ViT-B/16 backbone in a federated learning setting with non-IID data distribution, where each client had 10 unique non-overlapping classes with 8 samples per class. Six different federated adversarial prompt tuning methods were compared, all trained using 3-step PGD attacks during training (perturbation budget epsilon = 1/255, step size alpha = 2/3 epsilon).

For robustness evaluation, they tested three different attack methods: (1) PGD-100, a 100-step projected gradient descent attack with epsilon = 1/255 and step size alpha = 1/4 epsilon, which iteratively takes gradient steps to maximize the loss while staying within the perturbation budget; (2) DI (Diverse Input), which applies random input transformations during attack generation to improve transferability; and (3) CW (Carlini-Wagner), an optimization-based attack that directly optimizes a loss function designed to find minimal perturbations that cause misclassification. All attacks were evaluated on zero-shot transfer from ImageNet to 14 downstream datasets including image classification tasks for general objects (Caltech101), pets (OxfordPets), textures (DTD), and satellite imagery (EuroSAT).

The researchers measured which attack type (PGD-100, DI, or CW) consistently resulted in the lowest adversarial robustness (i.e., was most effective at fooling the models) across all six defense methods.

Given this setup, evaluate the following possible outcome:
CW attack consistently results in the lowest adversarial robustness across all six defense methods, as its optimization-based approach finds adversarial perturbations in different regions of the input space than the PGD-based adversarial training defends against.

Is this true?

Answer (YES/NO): YES